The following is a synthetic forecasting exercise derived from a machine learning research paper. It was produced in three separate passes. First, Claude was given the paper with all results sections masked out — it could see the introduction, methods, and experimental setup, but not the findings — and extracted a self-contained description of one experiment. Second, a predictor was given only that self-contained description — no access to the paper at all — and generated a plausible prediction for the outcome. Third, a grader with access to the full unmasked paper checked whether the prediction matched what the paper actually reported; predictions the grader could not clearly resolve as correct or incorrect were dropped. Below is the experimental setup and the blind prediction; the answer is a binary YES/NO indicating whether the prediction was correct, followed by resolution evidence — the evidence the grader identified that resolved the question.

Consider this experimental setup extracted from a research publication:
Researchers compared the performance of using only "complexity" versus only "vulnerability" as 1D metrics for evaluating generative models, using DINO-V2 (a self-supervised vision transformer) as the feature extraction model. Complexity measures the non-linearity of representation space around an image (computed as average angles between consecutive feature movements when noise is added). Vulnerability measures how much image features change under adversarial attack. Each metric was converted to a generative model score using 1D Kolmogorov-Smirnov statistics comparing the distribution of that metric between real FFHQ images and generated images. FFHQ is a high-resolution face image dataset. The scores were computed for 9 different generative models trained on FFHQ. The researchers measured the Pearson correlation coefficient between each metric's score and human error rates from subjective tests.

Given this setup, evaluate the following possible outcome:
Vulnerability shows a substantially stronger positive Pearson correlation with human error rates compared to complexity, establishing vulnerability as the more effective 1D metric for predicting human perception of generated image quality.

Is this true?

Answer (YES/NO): NO